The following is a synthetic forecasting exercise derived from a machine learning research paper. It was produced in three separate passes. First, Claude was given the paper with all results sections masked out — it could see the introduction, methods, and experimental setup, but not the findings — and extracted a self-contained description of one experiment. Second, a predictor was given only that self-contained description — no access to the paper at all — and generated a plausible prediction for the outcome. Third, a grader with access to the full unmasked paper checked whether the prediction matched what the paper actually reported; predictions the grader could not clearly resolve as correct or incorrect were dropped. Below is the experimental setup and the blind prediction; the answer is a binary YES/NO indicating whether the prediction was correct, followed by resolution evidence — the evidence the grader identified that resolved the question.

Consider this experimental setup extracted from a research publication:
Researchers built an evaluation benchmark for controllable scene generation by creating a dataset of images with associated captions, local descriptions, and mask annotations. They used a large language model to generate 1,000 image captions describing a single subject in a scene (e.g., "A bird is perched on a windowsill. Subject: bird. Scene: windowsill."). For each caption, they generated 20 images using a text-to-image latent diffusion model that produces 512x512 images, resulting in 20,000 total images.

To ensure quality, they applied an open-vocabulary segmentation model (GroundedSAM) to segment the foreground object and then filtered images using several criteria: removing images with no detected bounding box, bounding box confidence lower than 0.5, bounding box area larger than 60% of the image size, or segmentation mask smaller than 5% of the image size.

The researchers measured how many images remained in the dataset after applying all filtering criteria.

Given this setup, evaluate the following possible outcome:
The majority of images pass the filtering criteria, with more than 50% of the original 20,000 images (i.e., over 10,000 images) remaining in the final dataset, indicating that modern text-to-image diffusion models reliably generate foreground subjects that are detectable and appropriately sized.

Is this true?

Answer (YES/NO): NO